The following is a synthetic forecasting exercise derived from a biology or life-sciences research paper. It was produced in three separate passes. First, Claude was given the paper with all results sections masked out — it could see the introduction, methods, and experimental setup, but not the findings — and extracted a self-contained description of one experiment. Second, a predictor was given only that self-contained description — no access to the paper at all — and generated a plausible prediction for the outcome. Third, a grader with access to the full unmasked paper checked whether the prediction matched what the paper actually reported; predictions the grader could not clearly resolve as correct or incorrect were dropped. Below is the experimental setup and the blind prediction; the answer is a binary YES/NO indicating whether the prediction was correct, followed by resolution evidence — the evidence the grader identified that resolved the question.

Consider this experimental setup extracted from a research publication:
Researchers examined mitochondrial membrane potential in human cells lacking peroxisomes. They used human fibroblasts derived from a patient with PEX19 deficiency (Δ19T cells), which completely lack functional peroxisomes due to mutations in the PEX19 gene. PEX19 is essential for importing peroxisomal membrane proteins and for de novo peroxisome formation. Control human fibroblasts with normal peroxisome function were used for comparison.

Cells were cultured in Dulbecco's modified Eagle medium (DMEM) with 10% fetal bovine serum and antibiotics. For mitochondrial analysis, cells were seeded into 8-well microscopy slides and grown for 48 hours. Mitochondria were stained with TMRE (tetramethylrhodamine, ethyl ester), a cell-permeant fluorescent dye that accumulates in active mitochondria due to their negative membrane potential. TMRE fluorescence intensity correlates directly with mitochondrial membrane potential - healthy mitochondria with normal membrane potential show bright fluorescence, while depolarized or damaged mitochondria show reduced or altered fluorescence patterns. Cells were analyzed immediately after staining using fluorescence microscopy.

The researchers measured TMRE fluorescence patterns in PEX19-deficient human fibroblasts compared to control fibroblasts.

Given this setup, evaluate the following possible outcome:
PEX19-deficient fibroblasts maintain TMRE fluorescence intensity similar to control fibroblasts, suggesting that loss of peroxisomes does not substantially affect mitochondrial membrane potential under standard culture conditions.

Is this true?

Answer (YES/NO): NO